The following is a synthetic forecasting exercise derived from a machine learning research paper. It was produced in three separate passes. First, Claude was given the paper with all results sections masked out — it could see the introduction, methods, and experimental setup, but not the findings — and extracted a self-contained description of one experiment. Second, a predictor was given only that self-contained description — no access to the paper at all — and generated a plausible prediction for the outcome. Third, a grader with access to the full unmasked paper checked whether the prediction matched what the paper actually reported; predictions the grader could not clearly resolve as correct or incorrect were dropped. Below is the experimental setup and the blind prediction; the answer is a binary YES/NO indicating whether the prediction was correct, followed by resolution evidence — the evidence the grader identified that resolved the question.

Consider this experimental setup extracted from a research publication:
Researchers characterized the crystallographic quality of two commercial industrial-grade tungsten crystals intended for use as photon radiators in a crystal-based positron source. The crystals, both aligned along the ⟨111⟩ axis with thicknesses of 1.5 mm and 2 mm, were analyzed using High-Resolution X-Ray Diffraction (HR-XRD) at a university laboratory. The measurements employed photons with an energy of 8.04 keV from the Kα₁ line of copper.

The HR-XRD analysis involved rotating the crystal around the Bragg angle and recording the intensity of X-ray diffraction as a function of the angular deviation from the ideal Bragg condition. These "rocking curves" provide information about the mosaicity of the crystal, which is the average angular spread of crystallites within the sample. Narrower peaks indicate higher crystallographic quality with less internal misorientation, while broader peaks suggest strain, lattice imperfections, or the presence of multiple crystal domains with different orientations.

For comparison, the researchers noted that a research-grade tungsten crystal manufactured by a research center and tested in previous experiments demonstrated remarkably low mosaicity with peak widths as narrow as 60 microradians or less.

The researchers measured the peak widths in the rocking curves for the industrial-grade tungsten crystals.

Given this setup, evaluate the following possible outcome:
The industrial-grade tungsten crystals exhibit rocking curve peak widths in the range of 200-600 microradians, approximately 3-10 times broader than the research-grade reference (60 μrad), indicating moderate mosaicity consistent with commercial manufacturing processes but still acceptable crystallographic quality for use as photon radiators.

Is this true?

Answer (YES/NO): NO